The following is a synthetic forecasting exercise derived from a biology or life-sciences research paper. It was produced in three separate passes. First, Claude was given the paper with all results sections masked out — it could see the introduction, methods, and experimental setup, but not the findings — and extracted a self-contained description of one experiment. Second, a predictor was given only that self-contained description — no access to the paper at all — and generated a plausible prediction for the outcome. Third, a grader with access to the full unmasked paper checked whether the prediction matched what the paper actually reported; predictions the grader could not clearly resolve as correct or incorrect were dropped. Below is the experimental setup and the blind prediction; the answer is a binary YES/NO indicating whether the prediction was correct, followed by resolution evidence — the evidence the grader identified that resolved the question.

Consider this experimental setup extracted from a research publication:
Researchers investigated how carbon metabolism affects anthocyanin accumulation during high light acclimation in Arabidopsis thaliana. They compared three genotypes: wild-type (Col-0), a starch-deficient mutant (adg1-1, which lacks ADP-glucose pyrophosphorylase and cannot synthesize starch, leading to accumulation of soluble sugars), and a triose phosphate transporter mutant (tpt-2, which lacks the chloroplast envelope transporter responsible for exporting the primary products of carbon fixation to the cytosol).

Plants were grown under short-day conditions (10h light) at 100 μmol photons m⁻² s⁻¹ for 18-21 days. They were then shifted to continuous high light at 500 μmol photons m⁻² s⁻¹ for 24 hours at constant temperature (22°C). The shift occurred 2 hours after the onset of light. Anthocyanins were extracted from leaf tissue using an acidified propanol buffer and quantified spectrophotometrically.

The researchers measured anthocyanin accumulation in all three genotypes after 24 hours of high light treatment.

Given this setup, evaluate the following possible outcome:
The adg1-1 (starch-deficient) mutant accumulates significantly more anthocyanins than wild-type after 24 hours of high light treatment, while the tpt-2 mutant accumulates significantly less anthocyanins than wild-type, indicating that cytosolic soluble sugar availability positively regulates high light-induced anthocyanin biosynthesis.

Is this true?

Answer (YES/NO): YES